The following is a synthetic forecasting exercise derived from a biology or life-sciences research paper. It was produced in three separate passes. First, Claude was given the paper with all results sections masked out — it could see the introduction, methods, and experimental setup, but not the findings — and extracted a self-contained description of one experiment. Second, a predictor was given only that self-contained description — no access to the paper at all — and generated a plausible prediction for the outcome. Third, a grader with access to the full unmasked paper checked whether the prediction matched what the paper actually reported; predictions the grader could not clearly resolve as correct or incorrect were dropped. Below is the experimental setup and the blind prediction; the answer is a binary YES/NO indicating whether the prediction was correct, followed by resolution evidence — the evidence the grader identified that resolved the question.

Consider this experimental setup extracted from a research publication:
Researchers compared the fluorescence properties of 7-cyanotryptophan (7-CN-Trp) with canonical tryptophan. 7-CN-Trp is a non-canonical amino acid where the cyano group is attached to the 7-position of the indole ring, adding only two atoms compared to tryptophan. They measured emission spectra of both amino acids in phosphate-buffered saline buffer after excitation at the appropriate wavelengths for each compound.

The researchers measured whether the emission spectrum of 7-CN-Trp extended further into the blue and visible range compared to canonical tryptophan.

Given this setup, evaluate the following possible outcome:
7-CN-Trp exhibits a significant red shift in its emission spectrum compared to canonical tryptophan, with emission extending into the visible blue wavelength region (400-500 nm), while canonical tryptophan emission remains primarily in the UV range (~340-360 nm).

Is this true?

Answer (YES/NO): YES